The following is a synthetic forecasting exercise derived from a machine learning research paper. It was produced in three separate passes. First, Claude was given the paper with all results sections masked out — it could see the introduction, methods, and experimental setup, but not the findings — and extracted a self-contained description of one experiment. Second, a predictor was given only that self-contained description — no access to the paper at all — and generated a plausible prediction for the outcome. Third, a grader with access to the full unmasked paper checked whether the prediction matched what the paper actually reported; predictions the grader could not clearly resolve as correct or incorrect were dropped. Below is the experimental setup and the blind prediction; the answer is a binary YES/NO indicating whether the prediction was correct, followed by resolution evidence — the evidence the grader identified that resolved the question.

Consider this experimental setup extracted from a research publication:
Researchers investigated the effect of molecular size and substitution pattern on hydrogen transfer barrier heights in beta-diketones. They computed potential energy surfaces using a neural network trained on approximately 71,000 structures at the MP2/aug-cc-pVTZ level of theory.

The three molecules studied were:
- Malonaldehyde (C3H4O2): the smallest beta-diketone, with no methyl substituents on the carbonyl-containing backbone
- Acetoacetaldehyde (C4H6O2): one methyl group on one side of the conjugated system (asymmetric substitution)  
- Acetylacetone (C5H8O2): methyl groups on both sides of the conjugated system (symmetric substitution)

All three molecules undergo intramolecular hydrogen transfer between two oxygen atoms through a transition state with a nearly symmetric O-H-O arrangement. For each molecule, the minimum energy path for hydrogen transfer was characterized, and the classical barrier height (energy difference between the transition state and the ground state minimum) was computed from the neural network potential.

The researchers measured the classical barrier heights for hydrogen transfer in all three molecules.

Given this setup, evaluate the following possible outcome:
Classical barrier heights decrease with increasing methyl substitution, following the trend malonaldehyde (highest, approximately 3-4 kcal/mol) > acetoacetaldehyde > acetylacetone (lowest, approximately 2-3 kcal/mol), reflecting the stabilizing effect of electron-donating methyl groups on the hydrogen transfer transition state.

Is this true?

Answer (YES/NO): NO